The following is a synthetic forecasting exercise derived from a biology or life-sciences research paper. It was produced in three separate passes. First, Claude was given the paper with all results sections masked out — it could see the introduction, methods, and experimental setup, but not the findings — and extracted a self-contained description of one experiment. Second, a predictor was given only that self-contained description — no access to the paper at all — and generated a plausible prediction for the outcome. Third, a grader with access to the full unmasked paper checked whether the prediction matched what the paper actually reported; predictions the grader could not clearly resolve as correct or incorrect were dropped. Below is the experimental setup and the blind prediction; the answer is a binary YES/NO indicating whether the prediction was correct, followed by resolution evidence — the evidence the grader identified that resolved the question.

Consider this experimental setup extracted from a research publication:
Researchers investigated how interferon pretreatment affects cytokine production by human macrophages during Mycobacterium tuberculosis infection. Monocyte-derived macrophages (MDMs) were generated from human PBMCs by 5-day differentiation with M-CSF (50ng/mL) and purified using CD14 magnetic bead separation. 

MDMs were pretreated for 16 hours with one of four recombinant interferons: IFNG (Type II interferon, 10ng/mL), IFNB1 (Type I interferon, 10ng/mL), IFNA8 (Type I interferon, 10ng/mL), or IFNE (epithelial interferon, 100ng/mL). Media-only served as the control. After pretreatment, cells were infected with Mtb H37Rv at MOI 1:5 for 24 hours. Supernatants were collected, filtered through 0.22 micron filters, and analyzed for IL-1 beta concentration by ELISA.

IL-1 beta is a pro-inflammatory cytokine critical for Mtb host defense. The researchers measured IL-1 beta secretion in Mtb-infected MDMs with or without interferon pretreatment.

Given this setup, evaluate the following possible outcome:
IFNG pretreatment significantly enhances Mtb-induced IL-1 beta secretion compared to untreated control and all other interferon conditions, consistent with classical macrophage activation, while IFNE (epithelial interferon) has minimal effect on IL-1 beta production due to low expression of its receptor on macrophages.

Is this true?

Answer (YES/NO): NO